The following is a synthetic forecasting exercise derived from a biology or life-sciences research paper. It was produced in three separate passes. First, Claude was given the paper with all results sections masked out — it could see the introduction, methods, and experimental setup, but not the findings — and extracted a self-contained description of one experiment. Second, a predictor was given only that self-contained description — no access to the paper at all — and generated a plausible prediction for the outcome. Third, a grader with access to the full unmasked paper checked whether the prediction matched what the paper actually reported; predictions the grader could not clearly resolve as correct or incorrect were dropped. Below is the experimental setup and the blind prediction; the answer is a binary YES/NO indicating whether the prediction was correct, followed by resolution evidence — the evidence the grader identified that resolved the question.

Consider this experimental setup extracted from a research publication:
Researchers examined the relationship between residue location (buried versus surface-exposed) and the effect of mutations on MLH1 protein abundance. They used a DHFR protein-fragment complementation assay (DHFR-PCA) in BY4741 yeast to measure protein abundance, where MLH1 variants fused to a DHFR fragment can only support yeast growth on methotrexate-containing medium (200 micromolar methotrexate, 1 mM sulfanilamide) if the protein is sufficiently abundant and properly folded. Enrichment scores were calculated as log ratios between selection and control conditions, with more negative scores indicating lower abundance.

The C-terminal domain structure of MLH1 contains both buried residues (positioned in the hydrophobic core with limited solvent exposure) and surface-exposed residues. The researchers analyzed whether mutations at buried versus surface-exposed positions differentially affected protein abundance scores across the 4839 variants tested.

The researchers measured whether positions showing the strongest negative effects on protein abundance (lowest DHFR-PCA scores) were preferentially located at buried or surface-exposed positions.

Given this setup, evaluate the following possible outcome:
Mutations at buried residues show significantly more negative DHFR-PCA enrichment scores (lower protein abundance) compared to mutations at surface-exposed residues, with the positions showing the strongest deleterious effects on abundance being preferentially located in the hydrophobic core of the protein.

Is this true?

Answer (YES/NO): YES